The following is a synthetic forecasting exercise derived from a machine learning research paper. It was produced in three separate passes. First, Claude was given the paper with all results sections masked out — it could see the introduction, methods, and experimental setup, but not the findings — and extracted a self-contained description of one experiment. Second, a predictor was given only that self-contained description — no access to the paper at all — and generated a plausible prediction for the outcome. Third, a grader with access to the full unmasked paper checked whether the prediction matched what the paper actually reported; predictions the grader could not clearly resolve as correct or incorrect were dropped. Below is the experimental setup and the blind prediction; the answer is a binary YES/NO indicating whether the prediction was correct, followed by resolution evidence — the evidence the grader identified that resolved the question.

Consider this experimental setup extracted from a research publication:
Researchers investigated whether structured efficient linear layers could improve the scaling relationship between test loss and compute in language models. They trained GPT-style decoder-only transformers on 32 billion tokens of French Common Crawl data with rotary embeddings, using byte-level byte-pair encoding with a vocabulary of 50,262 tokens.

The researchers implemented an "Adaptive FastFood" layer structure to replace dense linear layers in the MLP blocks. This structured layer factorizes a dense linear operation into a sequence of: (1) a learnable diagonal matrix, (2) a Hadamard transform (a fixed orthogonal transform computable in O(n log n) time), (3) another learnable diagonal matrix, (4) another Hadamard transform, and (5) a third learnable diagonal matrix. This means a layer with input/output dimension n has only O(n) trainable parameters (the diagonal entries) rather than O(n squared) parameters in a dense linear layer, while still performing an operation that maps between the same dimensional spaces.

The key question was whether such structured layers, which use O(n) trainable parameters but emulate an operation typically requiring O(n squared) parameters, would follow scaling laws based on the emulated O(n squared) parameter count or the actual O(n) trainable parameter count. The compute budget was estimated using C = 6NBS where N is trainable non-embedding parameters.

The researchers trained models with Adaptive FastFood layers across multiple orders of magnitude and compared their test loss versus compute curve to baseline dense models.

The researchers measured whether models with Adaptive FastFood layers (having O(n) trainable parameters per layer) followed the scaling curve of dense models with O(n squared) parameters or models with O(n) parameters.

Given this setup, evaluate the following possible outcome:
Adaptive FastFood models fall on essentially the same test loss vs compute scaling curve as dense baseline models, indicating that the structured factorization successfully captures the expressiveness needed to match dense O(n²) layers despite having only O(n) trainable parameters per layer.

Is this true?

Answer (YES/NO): NO